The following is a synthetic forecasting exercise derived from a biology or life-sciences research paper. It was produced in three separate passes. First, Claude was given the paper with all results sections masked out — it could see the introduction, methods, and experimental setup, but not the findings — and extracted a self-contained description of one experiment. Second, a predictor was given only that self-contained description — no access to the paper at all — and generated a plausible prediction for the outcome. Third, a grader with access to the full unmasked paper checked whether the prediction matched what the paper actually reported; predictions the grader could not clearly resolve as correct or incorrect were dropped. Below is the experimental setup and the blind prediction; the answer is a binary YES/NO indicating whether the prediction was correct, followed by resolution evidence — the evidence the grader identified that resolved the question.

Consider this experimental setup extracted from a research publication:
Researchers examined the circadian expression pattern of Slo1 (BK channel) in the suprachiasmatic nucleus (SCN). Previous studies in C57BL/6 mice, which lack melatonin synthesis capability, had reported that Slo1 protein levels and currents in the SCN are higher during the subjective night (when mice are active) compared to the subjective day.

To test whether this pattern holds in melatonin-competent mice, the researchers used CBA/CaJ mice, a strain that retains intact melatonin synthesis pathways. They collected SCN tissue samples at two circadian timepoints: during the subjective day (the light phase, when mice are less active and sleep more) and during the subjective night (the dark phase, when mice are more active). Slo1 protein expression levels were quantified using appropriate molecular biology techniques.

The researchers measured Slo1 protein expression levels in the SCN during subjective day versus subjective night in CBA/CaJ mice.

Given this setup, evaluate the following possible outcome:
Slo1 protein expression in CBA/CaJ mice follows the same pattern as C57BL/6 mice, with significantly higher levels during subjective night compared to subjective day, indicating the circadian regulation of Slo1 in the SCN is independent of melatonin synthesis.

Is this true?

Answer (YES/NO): NO